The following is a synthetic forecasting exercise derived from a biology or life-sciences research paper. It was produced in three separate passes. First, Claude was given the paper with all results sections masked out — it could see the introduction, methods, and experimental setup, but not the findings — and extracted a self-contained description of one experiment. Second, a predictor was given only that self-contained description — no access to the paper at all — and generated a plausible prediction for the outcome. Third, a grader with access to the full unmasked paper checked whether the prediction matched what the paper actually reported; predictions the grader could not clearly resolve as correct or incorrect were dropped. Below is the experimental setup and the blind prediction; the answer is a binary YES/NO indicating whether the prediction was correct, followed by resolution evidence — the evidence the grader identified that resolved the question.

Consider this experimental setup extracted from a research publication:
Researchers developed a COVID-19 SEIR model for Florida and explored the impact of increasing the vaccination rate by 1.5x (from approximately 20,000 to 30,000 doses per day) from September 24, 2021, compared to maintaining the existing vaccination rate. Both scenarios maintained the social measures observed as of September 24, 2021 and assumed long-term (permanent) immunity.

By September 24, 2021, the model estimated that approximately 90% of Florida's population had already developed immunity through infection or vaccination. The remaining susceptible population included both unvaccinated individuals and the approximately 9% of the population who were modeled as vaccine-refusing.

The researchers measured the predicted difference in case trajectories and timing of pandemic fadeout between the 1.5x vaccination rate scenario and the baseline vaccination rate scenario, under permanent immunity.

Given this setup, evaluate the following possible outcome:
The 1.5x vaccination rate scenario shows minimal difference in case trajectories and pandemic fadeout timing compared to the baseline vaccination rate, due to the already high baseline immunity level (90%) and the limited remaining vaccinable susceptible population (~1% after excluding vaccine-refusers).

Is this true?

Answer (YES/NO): YES